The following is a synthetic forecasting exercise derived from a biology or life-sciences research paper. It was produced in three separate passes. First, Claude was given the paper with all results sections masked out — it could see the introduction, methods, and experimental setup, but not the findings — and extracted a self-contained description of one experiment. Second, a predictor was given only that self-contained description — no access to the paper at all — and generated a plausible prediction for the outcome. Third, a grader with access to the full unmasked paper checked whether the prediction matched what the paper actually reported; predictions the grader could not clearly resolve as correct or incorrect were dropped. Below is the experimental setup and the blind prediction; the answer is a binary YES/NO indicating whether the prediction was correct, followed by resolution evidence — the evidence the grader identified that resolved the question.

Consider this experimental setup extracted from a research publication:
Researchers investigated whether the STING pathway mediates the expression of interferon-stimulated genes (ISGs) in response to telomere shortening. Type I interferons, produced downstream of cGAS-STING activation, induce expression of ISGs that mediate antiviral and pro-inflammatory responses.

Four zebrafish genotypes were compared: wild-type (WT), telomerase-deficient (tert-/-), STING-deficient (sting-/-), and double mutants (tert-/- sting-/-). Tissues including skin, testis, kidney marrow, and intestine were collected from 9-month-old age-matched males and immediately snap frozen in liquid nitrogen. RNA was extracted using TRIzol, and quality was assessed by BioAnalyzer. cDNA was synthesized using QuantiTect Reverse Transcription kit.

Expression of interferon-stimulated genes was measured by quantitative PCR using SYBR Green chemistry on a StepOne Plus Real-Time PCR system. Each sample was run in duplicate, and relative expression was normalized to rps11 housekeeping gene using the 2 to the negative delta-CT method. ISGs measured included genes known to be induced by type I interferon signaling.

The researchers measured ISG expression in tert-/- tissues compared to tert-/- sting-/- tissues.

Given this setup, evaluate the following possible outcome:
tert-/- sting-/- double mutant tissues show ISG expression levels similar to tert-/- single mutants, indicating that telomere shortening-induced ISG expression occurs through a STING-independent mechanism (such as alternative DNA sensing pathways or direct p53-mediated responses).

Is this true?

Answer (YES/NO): NO